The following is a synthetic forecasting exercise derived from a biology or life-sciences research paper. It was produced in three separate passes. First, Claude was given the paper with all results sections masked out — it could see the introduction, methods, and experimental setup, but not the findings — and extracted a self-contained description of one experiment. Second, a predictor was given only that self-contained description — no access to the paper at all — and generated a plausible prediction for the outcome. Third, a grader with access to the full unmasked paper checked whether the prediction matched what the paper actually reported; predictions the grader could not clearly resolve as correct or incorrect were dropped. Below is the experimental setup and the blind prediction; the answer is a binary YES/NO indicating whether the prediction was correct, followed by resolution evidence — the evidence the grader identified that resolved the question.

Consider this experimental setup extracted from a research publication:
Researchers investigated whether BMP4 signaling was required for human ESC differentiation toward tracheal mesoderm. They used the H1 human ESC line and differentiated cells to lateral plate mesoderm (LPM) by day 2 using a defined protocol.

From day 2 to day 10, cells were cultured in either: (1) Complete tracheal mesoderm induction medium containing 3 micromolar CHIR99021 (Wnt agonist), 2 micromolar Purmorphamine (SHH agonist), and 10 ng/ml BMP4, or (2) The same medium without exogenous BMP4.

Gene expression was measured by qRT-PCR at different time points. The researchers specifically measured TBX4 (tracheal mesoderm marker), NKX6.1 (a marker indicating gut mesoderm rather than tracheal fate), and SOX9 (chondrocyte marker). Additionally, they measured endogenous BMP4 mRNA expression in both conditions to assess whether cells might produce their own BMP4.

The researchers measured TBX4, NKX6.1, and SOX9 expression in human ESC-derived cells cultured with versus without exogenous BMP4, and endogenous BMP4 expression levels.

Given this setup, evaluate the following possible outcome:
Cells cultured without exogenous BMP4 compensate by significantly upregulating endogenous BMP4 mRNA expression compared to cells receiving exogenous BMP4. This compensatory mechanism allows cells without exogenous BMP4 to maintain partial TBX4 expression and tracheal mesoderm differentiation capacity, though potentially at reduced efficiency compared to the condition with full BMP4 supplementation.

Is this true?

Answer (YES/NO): NO